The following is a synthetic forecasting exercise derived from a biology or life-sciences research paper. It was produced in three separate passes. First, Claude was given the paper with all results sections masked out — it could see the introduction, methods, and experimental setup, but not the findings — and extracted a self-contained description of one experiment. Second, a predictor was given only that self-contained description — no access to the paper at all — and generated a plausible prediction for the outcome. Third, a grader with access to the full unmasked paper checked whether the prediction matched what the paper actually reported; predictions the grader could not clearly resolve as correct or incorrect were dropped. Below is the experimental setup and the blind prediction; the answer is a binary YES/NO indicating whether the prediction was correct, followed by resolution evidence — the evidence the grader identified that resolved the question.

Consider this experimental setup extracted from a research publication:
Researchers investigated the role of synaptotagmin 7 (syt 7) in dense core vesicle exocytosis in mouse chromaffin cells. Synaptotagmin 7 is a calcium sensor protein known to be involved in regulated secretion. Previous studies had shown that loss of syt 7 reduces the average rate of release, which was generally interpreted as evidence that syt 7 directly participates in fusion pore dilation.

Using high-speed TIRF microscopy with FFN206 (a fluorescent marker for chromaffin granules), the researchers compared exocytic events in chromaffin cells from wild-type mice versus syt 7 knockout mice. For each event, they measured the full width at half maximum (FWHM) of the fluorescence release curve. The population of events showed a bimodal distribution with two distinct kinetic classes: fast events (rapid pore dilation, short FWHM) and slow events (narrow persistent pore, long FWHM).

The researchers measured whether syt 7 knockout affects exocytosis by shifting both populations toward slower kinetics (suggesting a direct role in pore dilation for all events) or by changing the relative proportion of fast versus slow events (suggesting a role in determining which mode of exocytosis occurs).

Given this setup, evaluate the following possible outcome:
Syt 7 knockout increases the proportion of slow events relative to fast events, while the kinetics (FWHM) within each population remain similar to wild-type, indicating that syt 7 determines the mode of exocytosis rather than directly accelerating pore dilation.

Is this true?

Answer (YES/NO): YES